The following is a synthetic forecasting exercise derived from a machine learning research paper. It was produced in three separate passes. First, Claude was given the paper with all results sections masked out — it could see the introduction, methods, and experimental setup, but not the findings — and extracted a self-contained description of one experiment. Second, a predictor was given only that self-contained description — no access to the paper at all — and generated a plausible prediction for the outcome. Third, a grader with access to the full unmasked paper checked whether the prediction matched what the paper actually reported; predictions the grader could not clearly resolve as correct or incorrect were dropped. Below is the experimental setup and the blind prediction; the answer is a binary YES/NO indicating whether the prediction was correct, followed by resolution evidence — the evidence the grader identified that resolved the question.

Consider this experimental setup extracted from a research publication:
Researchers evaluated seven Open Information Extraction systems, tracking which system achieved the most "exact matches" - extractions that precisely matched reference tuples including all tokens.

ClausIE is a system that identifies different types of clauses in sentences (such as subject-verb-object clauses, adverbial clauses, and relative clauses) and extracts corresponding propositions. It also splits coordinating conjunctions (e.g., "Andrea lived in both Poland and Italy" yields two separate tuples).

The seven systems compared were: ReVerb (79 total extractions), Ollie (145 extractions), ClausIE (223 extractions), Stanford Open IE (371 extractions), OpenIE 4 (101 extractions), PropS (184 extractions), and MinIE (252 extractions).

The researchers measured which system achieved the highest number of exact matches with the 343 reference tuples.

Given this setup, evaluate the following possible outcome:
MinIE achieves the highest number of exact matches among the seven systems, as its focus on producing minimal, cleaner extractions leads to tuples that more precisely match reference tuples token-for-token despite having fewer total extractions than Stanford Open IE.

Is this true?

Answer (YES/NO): NO